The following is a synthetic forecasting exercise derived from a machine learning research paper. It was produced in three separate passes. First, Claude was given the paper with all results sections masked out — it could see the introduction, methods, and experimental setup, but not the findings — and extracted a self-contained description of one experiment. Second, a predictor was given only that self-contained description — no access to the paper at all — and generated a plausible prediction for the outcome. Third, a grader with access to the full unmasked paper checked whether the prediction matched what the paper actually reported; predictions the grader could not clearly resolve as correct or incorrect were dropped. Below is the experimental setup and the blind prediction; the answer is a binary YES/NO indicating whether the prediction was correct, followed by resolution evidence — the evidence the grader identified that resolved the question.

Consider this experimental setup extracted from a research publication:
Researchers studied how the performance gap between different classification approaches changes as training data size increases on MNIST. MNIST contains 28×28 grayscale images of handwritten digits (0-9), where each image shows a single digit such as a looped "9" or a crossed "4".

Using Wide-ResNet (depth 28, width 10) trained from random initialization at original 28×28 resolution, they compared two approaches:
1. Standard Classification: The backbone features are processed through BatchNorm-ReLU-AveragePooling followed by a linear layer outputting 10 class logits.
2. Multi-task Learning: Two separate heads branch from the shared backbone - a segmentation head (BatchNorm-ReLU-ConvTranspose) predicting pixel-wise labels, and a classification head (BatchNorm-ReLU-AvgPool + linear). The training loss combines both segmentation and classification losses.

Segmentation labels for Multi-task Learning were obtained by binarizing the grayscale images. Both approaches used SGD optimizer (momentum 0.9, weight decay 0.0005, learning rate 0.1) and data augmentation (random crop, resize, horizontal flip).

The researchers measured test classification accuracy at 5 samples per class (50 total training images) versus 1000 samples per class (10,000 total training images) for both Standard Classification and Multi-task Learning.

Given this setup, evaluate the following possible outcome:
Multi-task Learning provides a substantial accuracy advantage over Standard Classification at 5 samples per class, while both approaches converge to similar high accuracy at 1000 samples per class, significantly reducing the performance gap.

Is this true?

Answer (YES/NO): NO